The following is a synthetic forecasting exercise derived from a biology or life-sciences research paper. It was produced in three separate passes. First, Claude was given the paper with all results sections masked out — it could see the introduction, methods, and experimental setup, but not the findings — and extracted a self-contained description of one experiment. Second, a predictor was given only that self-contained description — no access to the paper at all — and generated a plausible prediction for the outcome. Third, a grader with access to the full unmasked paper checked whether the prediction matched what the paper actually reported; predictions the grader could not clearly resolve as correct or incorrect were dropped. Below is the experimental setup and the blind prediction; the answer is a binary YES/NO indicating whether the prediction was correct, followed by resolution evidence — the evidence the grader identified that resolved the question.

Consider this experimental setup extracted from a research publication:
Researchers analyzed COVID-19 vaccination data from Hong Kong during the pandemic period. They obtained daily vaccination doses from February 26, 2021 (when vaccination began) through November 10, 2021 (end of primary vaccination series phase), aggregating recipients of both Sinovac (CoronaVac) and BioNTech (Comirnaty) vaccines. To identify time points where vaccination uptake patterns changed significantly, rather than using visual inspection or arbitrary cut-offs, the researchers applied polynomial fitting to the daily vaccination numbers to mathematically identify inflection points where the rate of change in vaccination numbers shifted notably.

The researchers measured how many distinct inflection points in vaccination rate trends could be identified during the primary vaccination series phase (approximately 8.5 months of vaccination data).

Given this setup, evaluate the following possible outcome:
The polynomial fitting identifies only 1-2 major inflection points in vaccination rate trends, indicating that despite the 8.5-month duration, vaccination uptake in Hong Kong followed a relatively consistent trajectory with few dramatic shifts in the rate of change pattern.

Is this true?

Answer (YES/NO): NO